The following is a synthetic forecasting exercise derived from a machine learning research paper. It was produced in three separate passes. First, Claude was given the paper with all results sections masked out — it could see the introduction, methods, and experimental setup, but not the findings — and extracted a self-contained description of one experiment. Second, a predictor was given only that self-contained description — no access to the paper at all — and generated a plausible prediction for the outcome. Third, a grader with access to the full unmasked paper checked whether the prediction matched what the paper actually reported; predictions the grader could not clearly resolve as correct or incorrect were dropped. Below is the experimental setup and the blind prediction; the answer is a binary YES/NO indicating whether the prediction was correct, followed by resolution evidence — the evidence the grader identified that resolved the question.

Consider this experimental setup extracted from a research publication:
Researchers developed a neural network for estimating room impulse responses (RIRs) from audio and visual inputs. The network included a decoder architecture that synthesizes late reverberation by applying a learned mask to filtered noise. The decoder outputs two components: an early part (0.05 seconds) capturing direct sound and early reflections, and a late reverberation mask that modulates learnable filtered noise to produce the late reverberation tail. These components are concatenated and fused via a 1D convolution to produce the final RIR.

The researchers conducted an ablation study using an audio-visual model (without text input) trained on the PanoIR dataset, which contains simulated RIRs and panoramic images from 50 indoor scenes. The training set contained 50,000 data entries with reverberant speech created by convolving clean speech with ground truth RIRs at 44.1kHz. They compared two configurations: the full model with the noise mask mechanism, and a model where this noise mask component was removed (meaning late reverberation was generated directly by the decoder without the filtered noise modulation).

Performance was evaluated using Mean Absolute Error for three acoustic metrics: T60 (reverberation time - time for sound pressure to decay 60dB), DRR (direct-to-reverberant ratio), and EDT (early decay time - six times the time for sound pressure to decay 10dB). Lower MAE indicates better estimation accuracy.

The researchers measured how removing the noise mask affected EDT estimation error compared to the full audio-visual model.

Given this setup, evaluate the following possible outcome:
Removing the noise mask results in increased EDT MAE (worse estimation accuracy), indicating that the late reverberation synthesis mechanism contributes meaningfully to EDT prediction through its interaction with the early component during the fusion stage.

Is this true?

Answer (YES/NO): YES